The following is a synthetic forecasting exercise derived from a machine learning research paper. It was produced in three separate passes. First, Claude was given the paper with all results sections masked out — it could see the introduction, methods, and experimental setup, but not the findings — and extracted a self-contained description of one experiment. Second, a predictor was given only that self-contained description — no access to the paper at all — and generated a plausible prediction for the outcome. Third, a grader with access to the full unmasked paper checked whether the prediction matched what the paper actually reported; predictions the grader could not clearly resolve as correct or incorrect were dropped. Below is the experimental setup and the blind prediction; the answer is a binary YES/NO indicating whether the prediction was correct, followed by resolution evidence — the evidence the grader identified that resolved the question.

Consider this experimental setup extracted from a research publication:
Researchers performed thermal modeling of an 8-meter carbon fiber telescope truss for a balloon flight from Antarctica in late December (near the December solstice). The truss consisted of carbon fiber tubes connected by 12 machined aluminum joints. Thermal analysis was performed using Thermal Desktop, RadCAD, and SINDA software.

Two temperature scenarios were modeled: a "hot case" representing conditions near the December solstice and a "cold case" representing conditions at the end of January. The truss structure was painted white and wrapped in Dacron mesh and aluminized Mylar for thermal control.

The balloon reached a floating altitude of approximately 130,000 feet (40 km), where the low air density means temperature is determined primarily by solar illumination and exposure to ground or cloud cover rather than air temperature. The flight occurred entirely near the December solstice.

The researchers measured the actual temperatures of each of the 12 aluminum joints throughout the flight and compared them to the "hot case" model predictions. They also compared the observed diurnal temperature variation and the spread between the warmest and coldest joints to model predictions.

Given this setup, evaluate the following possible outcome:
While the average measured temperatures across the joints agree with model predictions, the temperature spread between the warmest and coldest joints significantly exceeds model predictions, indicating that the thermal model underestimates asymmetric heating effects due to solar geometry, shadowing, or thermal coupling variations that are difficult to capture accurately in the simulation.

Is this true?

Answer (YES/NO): NO